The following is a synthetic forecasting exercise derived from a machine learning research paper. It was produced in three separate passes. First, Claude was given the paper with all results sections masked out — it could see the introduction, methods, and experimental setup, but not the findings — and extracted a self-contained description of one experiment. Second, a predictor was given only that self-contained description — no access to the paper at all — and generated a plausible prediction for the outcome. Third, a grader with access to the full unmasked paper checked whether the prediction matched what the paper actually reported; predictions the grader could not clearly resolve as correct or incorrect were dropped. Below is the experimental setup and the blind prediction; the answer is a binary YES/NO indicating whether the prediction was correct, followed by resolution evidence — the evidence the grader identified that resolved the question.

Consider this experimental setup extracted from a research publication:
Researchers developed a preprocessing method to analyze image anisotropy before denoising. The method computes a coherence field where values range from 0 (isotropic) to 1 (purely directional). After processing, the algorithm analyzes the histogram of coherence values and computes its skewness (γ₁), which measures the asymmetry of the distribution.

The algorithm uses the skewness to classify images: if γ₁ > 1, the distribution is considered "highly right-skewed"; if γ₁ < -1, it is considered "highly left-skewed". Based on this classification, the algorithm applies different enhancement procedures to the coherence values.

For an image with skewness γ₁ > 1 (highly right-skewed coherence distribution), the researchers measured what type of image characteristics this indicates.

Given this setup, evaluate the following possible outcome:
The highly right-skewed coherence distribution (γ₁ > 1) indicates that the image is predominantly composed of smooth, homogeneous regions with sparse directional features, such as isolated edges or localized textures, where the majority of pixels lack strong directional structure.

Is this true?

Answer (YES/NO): YES